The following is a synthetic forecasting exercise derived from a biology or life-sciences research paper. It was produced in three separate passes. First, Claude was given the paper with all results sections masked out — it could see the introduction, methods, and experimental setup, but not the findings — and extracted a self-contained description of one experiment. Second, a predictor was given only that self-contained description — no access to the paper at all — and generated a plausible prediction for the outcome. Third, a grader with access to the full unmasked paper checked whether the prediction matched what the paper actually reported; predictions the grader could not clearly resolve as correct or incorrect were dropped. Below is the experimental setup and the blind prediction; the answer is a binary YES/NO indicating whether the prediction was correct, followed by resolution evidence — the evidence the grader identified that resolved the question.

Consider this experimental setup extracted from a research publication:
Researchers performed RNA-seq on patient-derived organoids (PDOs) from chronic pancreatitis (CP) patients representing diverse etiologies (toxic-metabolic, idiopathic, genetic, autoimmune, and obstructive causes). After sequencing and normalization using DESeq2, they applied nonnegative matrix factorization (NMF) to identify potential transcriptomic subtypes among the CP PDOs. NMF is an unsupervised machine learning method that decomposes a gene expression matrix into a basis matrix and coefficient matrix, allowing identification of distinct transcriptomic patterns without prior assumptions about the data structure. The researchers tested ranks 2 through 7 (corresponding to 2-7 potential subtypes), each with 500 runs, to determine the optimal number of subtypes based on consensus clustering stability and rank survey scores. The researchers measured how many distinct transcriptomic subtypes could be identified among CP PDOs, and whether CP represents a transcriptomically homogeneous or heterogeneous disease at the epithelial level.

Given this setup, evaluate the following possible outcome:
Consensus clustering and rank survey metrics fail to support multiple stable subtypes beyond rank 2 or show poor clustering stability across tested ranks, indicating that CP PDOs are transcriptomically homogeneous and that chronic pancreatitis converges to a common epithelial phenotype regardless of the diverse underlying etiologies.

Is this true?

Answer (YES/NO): NO